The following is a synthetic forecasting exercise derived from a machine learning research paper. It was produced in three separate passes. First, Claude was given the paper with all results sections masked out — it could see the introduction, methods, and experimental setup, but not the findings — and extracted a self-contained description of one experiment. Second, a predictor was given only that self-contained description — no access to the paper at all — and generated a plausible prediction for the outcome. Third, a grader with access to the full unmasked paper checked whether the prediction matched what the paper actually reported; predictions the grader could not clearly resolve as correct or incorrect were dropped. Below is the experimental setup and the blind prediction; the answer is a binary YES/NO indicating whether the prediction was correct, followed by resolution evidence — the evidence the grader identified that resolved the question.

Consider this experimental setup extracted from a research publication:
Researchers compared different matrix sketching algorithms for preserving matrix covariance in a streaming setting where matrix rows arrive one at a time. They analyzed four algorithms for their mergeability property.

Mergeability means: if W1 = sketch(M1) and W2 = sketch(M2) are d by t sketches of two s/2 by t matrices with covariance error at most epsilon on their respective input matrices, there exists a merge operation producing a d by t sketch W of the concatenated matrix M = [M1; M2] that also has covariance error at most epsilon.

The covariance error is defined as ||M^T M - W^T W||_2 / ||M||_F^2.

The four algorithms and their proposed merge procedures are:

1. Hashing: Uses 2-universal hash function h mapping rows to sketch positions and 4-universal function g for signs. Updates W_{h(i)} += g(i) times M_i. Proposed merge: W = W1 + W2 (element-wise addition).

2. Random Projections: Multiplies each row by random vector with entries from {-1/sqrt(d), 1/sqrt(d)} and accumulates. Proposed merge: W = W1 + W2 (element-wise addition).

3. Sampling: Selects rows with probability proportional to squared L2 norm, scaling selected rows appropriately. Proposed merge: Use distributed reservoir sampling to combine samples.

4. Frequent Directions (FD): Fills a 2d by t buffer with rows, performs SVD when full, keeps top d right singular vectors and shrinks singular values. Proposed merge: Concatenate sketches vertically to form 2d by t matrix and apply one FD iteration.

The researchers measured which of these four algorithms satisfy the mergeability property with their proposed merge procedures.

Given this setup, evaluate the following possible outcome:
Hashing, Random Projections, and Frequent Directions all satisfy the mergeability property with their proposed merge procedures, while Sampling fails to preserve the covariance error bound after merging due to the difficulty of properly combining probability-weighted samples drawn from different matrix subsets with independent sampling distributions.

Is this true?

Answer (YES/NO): NO